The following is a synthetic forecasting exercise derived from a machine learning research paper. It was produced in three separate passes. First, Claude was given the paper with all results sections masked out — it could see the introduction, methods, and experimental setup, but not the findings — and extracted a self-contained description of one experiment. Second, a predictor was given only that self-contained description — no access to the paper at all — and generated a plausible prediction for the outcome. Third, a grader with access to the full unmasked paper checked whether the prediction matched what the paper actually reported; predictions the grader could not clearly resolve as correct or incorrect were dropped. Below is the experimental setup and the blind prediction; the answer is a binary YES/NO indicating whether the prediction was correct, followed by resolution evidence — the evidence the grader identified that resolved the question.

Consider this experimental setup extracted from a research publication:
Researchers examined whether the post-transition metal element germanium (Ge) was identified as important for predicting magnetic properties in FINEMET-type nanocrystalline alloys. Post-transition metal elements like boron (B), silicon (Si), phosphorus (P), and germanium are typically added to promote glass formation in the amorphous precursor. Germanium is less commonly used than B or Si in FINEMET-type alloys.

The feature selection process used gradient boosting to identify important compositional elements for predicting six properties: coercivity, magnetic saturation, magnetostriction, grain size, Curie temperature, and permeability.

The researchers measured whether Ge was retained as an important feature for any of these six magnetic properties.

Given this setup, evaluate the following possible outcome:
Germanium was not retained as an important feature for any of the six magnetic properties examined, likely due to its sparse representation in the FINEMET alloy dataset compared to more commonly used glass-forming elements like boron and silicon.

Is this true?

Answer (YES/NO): NO